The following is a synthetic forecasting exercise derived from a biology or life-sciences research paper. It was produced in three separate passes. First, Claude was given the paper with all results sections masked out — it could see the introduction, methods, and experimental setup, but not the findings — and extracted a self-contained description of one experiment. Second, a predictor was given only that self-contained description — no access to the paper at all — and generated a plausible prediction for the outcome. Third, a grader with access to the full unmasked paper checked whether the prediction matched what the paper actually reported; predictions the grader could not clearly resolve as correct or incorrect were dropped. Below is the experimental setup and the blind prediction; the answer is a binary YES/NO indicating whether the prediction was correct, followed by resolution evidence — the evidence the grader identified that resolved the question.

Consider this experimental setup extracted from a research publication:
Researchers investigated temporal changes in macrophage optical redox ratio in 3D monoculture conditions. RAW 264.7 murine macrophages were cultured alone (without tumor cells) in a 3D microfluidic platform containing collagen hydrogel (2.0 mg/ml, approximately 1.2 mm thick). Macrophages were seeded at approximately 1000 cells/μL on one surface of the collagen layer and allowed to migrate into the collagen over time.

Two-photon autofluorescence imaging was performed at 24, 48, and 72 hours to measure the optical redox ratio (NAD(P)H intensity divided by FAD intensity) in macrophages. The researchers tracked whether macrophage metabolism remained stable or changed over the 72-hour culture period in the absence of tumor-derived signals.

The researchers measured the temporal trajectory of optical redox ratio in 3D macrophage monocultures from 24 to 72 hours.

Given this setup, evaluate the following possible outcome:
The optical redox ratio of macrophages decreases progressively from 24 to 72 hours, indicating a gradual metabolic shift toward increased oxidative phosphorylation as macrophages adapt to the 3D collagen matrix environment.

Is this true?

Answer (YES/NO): NO